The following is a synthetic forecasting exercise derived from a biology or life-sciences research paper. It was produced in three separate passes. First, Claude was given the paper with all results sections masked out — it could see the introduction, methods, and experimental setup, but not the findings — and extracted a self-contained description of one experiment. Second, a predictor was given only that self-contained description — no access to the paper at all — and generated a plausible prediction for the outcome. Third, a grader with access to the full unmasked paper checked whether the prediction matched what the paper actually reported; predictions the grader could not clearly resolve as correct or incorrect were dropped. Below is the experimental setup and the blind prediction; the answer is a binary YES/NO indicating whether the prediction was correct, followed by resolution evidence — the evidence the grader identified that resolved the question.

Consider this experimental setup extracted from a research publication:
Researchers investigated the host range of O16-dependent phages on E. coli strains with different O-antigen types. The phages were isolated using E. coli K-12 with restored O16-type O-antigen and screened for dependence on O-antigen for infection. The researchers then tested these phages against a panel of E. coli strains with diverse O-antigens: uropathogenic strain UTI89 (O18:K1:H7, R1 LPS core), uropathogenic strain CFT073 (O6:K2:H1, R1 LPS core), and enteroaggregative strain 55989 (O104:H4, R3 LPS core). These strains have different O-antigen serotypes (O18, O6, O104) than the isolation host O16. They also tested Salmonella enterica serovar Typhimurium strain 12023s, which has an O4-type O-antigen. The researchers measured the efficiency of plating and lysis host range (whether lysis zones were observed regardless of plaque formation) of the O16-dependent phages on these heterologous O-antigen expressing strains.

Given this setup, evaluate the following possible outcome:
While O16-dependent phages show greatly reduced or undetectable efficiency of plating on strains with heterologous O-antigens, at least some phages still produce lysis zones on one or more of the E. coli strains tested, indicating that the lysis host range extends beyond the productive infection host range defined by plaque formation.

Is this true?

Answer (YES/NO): YES